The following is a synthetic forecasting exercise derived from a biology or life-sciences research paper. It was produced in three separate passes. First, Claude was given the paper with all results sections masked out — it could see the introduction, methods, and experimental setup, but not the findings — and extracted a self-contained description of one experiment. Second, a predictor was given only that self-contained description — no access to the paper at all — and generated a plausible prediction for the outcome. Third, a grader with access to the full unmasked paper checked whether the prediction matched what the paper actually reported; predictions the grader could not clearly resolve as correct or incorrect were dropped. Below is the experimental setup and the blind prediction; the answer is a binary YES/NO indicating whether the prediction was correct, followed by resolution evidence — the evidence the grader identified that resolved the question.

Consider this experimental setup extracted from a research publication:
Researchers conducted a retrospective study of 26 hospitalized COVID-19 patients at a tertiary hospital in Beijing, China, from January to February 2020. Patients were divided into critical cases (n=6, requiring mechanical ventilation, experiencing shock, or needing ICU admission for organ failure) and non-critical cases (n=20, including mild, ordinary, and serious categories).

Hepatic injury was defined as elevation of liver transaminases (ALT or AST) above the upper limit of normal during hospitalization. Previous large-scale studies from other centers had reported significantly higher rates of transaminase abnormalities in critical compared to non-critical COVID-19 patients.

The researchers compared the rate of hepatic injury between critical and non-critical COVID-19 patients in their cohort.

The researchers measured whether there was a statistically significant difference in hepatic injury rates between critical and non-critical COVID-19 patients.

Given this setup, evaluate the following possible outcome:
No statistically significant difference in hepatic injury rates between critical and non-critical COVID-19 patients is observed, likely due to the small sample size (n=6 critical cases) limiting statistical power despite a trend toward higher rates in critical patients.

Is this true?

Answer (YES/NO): YES